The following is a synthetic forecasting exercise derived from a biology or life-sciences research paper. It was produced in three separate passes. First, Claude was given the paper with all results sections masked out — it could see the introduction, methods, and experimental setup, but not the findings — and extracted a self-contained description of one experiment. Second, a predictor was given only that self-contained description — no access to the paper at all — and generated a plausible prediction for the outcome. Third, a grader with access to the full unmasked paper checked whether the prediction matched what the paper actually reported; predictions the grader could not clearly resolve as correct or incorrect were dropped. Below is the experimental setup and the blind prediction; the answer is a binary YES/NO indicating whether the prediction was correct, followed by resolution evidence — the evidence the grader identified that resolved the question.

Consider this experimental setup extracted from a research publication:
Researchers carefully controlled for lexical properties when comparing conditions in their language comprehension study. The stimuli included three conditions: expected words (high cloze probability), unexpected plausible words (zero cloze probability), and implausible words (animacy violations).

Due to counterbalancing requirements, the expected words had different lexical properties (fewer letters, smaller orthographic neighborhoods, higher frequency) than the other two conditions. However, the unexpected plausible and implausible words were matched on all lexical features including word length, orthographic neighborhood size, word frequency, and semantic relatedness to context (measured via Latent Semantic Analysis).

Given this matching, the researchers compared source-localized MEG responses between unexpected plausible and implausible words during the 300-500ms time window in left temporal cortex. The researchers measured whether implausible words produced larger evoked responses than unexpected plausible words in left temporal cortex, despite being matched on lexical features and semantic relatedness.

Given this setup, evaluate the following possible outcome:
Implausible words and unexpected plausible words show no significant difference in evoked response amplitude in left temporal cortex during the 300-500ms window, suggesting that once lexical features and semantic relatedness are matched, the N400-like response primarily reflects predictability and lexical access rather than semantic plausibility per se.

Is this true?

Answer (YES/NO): NO